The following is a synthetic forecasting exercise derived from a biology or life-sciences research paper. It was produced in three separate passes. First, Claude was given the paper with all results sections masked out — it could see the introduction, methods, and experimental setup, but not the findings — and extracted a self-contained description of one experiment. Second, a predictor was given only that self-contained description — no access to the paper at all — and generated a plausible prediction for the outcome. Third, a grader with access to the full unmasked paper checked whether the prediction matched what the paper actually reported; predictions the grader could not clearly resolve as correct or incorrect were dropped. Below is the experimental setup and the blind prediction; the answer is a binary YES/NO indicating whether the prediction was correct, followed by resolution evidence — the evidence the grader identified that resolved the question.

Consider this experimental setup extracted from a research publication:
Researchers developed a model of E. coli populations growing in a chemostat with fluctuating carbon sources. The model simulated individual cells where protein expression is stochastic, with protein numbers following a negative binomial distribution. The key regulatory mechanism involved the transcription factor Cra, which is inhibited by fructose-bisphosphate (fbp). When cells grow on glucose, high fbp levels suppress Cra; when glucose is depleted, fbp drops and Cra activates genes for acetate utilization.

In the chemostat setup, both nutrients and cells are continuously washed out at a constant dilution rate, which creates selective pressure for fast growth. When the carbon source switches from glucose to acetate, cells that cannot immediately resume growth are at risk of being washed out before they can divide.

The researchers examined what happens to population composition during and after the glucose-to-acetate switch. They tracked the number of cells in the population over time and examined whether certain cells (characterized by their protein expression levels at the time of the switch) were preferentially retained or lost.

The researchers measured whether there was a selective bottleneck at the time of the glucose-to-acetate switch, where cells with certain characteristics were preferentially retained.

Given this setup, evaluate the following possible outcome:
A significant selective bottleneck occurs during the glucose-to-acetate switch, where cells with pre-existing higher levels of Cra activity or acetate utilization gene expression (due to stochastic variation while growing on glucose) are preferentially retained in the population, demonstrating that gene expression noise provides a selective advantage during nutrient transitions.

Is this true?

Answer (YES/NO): YES